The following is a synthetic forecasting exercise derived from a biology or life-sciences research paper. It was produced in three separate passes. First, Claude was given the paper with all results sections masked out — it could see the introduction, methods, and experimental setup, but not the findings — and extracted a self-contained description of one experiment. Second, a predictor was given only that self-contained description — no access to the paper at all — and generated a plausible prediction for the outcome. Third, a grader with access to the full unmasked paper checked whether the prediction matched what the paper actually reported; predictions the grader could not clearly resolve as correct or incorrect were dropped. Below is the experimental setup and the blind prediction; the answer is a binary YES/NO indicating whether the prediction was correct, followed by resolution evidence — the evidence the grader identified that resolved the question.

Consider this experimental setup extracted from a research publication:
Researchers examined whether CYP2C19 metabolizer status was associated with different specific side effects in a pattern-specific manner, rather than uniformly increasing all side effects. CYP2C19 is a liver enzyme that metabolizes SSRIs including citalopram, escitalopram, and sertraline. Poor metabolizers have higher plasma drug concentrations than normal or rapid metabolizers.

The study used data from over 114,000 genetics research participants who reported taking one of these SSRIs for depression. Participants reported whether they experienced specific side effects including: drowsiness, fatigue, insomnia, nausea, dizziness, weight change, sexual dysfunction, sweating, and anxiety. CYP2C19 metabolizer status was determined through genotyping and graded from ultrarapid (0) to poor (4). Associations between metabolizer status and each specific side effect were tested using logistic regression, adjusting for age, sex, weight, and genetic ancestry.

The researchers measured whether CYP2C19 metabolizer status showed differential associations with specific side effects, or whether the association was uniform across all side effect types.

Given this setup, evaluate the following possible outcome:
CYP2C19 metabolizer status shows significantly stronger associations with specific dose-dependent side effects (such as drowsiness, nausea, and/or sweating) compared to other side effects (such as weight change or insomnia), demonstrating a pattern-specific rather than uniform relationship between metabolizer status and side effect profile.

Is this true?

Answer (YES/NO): NO